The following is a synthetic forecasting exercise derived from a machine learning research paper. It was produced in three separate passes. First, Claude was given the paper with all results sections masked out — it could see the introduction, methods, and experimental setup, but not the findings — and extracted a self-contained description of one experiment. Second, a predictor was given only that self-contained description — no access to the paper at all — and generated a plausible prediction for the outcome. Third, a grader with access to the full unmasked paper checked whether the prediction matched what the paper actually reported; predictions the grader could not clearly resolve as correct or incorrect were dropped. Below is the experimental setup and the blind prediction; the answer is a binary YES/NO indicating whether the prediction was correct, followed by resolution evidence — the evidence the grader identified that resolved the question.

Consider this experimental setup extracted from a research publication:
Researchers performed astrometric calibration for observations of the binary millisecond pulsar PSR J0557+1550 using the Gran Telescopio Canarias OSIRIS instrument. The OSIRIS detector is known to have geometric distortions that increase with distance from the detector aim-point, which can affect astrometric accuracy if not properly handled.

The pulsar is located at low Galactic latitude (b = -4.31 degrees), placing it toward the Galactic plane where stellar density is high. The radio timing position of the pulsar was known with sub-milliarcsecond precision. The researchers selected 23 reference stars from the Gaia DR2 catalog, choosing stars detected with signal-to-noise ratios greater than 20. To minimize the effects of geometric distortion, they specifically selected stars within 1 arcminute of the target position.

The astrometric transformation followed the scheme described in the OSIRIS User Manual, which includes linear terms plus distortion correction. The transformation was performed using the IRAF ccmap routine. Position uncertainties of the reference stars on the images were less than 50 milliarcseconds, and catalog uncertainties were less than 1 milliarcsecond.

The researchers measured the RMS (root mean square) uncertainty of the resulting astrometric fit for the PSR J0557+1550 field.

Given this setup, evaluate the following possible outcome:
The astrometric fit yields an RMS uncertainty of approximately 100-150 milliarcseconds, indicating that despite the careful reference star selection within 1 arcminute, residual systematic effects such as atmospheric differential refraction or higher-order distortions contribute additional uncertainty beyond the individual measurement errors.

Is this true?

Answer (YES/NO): NO